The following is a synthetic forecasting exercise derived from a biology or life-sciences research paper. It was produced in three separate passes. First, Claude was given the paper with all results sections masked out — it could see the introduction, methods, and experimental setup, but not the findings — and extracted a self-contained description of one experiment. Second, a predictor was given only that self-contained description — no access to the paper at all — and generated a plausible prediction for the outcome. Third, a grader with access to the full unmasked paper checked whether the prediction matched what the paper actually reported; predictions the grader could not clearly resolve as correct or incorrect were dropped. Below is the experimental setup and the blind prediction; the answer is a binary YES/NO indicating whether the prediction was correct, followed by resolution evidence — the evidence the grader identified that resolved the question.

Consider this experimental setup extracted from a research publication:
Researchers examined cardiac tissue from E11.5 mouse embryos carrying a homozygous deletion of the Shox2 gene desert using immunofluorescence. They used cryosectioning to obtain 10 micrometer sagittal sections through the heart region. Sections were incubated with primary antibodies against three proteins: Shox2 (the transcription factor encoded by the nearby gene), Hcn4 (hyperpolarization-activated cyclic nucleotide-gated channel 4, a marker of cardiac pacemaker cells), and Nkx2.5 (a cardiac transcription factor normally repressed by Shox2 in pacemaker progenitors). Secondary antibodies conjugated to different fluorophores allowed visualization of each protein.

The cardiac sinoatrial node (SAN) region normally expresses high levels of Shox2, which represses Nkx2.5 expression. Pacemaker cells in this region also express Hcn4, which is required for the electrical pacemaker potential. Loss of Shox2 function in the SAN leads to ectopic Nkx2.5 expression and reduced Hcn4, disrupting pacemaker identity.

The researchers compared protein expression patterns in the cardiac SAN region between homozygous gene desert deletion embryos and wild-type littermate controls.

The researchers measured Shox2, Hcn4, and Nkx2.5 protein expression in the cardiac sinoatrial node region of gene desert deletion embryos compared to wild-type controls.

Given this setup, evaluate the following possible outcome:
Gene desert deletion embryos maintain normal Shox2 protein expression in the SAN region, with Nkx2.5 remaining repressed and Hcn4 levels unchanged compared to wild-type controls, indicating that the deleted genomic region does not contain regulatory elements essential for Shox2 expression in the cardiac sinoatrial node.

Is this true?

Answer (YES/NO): NO